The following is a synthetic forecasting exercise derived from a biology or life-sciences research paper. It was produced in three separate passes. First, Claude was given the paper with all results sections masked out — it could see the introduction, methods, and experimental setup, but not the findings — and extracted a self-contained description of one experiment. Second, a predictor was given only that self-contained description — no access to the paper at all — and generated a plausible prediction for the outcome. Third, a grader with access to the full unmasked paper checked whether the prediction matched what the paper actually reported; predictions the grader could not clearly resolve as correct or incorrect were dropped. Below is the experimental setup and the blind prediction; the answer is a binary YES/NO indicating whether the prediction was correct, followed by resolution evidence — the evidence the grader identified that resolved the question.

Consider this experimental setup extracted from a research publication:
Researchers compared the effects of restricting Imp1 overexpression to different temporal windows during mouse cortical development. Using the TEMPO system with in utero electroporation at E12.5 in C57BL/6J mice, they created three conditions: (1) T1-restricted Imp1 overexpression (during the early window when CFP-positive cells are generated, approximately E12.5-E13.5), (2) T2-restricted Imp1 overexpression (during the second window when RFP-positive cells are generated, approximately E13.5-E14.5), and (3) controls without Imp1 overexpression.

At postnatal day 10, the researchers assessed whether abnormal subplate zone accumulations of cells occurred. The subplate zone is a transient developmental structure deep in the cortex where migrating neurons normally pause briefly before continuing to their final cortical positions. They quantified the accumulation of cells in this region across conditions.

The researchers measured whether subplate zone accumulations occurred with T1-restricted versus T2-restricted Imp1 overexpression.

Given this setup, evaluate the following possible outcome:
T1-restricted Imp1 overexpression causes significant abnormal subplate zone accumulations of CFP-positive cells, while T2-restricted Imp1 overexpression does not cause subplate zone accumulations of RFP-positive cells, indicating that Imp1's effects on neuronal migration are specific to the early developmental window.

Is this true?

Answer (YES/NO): NO